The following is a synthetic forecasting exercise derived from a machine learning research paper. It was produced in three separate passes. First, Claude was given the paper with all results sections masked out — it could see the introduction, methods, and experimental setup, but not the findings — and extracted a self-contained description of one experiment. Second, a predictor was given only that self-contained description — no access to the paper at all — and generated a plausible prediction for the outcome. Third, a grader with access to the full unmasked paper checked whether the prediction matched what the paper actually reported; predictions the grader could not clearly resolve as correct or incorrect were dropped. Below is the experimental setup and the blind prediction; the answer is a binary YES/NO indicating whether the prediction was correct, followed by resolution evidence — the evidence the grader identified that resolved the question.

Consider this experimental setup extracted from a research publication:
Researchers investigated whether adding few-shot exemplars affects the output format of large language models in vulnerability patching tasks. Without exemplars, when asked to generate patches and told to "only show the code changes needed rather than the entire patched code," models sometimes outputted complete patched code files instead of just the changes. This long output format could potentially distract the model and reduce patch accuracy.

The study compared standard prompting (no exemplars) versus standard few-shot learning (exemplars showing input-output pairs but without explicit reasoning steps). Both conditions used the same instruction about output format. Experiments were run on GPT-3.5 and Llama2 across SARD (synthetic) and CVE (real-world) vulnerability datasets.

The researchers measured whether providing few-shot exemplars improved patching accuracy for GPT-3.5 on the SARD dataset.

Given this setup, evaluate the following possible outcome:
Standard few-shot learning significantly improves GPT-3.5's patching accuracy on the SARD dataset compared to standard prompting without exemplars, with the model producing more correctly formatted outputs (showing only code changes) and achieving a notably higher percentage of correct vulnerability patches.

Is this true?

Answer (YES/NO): YES